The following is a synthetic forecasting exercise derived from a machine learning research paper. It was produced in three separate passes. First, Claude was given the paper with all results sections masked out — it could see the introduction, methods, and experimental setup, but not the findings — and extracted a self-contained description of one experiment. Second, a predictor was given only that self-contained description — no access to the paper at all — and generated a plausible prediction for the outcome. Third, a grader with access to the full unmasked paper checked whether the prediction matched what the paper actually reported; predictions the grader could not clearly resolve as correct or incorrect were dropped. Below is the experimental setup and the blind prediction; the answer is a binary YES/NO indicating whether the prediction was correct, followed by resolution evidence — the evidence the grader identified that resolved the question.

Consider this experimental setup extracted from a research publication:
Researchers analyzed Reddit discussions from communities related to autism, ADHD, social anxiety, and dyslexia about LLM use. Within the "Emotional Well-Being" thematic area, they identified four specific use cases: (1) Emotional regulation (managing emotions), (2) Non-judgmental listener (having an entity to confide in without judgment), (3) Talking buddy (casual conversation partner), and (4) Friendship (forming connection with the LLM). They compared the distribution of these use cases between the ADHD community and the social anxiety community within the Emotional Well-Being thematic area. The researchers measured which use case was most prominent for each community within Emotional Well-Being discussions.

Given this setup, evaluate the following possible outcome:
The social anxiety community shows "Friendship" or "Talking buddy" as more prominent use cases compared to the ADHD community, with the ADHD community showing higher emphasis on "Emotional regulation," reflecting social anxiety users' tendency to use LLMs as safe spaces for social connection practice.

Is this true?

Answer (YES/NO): YES